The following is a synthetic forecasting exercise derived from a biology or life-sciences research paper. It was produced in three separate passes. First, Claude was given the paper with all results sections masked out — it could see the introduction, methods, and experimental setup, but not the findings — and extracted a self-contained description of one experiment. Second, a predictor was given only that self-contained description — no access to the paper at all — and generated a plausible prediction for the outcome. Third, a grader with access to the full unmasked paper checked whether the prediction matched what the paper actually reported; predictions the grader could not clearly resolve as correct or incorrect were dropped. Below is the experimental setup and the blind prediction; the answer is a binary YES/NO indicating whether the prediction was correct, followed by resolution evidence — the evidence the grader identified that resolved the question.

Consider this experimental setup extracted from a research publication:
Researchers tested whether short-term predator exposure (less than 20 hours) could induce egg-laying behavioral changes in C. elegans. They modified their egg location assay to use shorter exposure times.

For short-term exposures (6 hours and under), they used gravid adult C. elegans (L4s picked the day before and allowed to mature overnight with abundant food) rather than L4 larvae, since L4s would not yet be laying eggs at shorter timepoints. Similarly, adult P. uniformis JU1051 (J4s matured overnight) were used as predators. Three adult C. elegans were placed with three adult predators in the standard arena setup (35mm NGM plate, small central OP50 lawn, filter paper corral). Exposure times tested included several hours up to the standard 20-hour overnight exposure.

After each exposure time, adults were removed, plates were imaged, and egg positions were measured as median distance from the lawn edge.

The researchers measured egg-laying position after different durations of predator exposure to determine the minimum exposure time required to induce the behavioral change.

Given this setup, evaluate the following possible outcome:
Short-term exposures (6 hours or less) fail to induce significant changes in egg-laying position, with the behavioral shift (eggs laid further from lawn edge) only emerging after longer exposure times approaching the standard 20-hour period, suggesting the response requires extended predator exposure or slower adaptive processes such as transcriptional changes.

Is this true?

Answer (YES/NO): YES